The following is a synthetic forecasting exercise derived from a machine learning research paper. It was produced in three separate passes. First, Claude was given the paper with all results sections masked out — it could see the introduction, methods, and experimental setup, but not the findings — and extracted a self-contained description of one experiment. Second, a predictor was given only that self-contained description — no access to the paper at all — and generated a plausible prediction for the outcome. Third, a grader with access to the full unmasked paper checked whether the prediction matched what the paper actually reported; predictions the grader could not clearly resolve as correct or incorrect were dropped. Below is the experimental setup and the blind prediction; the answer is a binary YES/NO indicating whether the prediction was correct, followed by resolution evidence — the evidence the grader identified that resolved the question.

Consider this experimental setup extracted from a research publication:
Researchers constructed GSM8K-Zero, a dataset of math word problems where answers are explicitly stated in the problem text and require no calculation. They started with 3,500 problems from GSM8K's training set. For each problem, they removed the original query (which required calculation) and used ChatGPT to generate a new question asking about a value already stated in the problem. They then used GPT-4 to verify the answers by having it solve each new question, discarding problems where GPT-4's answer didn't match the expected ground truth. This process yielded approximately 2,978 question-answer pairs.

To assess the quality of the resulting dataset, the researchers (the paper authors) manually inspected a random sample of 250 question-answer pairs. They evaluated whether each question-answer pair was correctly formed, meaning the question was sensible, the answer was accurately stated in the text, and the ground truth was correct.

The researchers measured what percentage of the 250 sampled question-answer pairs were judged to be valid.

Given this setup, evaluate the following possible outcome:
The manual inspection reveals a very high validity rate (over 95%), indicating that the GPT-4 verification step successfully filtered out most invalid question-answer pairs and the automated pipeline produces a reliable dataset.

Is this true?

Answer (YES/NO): NO